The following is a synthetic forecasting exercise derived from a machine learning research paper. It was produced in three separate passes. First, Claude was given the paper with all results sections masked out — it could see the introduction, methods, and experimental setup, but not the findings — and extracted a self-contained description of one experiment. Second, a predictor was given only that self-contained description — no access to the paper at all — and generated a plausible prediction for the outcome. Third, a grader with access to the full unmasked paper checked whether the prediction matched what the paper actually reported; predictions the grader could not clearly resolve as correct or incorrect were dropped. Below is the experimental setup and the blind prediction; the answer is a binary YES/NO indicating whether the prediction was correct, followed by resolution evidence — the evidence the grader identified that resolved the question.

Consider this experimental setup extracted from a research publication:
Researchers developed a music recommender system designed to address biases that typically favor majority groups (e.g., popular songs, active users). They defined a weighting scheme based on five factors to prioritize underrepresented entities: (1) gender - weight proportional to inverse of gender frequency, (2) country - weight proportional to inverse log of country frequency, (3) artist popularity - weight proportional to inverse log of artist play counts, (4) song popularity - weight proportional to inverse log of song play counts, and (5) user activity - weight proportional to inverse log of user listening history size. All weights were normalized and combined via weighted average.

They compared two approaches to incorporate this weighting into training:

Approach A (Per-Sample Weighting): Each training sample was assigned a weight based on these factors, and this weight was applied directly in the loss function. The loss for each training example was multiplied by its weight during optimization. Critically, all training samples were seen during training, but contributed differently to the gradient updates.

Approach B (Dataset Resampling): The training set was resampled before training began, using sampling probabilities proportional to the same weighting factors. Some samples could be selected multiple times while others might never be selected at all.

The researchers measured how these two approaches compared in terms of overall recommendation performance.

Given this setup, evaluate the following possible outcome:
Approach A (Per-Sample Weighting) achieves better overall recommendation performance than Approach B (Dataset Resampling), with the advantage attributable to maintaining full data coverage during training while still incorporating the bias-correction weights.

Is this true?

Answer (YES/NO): YES